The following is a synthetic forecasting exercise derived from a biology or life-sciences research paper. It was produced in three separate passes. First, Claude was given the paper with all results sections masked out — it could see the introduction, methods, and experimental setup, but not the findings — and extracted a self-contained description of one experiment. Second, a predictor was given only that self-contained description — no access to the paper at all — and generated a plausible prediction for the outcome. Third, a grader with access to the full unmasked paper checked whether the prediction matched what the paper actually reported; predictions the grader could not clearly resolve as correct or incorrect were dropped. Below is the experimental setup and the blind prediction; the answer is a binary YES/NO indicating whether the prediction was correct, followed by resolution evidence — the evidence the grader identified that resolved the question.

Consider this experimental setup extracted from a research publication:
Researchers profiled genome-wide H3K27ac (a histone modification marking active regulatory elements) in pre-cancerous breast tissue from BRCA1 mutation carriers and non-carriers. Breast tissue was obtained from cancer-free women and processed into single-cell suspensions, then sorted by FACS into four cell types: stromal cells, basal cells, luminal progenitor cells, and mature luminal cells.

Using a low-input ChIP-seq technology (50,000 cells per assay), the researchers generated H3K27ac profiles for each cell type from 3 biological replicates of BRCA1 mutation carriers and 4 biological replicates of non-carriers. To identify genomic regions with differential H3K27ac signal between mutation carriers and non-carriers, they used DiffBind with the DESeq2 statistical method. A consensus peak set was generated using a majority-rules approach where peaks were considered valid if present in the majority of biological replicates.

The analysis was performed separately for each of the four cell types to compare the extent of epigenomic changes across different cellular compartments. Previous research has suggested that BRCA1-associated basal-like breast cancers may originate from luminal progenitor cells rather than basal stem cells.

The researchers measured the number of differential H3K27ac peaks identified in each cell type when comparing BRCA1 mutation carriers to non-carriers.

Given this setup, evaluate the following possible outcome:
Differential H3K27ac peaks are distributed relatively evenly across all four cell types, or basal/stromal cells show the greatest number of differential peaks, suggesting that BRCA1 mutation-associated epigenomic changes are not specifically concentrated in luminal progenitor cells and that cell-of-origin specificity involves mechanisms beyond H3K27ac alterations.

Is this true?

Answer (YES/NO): YES